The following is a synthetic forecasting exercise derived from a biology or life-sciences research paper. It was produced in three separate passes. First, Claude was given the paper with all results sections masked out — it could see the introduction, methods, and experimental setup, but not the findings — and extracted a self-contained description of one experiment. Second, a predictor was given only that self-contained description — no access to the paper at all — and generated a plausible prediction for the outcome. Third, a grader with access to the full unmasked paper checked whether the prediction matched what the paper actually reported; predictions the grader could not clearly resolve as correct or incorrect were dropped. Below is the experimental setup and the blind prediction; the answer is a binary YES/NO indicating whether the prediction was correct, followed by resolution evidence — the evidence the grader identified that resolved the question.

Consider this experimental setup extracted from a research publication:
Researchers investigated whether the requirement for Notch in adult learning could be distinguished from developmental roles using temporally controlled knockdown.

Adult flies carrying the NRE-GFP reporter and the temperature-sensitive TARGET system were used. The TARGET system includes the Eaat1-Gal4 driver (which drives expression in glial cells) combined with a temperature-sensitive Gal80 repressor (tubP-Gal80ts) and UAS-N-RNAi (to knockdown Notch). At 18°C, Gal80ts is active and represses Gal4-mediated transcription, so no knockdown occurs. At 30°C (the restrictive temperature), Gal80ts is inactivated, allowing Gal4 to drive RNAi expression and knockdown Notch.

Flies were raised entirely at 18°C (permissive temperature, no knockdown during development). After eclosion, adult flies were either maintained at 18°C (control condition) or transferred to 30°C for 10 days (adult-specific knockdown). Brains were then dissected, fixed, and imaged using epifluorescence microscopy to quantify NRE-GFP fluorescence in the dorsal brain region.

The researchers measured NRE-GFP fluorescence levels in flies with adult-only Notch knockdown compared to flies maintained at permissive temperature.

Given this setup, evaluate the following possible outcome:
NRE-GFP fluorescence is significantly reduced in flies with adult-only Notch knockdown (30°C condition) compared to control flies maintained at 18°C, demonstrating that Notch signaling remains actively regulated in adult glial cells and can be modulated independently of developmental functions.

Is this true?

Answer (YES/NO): YES